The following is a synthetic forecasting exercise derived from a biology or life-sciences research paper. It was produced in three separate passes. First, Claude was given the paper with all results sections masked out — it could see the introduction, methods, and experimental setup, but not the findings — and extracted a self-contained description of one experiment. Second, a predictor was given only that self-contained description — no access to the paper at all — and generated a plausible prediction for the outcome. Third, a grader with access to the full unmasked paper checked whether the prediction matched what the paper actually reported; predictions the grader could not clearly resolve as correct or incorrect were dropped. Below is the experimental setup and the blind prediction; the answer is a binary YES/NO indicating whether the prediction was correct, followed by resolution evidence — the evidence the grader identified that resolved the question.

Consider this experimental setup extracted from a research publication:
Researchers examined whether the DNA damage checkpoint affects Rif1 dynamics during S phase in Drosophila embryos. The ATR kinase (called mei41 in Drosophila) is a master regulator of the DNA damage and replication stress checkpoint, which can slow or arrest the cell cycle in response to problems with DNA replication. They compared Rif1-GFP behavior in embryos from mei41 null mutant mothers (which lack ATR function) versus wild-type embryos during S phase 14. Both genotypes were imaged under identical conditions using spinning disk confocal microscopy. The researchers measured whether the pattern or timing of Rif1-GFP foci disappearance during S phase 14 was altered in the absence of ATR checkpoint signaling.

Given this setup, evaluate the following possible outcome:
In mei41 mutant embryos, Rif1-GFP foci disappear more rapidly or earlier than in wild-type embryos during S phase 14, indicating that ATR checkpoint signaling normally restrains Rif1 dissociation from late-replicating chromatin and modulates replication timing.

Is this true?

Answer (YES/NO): YES